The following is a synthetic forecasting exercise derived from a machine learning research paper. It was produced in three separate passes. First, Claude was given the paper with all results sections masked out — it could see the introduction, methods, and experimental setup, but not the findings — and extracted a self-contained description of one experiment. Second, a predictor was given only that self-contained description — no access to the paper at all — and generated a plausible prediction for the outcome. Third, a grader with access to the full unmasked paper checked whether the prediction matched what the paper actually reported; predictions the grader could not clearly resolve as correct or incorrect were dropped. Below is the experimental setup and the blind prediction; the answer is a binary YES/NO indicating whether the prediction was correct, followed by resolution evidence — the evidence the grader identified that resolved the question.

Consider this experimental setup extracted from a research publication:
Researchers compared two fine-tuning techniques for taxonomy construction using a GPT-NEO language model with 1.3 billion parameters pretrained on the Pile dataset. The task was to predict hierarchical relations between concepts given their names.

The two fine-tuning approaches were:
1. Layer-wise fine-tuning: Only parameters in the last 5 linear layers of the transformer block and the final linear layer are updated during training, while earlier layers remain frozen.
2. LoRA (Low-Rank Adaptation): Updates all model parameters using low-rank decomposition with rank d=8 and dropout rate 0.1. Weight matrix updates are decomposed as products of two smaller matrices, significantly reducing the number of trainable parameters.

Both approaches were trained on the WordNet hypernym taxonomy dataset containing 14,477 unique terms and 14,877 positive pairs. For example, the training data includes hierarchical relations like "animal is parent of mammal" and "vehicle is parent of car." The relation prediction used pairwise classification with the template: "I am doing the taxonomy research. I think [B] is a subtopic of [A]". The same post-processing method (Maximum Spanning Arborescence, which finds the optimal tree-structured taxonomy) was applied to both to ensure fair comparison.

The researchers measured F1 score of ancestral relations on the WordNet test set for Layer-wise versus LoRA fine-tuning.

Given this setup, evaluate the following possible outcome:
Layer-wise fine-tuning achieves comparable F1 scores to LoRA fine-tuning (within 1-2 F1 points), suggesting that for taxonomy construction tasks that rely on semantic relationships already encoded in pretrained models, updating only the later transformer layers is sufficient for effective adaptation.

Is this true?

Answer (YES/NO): YES